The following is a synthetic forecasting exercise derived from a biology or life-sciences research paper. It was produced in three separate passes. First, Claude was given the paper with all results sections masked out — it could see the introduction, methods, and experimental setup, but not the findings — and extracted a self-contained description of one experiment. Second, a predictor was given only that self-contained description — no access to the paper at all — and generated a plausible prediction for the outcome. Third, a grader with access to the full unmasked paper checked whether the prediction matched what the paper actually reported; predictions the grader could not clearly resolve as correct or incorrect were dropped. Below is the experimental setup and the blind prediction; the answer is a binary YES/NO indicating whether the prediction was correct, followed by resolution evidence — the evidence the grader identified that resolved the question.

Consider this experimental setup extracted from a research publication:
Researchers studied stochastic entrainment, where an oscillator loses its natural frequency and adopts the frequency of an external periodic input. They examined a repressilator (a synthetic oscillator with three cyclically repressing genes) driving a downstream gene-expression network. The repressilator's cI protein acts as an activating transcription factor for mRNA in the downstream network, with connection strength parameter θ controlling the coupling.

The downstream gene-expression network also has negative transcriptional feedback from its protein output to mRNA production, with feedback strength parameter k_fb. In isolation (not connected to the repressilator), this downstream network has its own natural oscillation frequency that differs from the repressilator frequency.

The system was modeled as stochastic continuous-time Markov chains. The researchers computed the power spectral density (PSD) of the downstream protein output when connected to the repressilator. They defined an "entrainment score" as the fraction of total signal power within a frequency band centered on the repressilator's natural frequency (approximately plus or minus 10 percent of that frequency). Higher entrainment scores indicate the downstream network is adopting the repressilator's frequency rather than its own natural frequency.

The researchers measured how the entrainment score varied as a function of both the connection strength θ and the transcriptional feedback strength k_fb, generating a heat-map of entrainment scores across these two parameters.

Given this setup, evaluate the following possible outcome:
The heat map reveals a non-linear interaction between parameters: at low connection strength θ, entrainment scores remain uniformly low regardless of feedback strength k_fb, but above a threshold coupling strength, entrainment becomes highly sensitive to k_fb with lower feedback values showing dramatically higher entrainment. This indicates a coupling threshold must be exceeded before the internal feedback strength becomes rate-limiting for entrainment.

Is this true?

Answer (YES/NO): NO